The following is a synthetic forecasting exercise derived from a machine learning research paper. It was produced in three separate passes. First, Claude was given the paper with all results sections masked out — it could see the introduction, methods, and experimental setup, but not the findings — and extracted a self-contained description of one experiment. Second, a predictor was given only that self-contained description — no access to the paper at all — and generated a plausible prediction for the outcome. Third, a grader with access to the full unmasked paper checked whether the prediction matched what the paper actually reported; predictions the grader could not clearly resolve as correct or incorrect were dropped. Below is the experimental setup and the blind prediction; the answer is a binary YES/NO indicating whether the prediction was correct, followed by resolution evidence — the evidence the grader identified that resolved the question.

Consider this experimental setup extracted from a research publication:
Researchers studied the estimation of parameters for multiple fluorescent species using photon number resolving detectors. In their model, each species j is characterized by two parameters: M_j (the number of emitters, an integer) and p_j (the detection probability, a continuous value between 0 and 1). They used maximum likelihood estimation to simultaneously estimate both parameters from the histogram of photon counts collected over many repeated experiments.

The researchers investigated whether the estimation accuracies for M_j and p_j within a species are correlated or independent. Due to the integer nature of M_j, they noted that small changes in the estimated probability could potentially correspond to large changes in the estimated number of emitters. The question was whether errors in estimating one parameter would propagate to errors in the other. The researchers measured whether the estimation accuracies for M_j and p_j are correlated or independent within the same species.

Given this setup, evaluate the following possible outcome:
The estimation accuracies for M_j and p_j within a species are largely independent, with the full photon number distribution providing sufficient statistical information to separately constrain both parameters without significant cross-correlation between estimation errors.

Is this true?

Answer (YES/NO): NO